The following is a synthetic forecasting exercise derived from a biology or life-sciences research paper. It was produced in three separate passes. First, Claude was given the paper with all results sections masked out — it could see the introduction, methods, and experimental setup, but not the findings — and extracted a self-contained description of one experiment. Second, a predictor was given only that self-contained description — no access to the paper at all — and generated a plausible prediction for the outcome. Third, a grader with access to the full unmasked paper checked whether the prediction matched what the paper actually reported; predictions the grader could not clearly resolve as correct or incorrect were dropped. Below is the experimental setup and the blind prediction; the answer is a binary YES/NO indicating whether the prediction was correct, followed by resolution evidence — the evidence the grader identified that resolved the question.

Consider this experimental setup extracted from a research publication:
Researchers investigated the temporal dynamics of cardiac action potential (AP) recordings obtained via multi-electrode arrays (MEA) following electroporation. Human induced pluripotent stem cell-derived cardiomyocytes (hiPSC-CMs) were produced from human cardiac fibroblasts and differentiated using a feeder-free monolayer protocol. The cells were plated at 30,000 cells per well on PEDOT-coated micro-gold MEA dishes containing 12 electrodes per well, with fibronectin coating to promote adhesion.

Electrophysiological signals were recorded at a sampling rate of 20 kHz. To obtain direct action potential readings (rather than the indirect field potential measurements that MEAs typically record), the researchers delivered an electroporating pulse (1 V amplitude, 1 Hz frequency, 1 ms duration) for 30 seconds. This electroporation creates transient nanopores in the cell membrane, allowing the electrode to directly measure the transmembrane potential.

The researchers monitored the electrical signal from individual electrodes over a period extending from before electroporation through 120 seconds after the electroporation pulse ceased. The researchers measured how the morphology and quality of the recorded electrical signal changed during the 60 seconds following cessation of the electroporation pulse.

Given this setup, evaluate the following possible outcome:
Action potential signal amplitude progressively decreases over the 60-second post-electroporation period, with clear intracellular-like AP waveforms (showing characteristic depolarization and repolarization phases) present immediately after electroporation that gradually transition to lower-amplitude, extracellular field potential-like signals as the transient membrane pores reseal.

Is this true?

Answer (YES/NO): YES